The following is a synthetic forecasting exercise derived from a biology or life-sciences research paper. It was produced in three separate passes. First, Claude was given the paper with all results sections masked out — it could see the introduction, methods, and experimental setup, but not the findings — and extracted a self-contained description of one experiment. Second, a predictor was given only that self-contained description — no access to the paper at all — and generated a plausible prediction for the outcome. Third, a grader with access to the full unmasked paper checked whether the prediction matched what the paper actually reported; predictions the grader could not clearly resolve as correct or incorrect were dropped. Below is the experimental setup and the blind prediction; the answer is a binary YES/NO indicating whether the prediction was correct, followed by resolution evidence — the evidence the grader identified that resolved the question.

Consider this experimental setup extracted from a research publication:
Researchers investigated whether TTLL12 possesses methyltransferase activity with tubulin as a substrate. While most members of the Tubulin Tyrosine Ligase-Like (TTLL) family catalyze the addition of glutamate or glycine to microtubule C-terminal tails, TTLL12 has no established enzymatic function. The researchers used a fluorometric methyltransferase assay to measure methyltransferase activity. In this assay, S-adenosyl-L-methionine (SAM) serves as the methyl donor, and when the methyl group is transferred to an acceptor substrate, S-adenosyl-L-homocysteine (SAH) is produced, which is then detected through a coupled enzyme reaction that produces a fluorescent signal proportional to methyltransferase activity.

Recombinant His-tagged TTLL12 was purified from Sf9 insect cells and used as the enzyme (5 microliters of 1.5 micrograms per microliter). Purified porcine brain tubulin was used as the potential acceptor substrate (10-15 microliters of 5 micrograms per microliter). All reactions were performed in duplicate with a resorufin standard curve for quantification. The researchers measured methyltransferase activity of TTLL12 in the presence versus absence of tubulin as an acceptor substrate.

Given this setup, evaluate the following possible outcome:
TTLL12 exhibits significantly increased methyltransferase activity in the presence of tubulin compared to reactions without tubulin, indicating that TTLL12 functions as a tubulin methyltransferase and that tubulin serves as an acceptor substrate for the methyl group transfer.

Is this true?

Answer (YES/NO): YES